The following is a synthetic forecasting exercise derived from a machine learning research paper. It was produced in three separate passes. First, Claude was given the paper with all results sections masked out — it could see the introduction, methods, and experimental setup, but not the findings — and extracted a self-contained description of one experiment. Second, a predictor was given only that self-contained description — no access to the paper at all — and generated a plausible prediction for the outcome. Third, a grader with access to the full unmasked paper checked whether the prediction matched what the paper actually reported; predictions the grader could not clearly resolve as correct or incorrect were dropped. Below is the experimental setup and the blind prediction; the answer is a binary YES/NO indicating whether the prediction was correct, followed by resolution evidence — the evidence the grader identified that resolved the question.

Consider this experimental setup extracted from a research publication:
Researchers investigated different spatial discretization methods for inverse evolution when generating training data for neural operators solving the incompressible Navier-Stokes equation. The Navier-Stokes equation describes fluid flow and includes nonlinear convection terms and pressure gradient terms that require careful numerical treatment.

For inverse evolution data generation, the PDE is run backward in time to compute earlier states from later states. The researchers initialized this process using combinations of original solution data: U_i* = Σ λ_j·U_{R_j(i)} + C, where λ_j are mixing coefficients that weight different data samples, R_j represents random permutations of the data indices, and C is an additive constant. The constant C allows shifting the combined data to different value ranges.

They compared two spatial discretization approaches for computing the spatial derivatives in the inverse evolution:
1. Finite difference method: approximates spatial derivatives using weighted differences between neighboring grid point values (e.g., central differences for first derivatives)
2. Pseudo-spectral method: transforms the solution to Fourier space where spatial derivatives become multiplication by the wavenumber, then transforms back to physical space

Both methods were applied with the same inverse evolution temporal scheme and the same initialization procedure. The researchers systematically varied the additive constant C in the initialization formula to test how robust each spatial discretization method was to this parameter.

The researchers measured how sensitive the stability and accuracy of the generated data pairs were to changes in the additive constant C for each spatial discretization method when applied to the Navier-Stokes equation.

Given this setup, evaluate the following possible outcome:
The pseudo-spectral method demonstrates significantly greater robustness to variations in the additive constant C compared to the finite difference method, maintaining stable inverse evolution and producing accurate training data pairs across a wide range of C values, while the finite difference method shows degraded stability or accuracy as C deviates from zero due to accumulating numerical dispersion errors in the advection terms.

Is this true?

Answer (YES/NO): YES